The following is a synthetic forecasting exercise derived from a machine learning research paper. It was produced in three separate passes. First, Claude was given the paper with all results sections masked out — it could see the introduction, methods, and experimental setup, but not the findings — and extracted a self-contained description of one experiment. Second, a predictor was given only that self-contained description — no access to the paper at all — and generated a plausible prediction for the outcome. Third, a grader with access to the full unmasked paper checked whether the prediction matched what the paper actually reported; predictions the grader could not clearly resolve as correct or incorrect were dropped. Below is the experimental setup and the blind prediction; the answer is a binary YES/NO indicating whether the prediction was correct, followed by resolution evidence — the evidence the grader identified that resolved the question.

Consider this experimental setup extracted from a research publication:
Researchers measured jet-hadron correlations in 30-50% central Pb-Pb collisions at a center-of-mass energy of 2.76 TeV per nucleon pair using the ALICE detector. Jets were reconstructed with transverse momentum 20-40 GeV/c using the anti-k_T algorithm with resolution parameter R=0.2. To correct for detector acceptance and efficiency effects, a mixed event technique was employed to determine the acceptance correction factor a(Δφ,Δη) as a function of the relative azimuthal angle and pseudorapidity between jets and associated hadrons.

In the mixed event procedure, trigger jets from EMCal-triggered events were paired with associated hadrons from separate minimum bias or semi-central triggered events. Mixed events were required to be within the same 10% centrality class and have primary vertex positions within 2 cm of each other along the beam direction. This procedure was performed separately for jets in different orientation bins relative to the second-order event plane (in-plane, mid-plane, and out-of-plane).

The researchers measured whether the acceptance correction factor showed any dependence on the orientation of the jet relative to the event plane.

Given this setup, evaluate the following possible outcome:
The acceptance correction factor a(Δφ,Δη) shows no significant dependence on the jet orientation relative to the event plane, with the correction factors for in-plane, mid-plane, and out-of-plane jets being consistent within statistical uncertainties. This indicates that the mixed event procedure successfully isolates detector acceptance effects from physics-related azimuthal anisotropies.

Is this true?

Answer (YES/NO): YES